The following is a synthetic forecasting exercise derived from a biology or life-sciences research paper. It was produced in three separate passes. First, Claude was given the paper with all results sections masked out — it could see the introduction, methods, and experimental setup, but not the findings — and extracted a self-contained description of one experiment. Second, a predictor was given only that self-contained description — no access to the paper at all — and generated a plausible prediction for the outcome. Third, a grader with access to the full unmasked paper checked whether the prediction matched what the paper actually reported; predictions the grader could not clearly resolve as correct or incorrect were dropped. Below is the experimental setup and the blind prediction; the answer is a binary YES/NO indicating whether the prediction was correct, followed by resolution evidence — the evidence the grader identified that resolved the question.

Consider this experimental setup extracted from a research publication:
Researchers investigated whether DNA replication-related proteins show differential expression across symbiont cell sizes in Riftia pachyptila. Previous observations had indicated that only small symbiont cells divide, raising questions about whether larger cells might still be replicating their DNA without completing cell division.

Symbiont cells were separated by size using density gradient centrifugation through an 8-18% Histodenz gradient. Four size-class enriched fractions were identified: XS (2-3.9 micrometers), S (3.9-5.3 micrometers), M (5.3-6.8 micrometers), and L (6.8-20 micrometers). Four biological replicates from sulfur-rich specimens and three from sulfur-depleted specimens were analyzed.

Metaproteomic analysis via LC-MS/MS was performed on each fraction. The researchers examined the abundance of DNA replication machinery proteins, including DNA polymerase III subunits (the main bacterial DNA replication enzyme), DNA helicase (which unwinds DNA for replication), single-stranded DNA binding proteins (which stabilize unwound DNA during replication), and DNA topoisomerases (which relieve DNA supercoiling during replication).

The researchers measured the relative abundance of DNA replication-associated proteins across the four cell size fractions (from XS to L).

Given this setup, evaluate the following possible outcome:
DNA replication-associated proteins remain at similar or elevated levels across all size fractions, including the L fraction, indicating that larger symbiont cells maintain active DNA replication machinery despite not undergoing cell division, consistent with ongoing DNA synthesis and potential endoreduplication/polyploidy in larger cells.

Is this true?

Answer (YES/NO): YES